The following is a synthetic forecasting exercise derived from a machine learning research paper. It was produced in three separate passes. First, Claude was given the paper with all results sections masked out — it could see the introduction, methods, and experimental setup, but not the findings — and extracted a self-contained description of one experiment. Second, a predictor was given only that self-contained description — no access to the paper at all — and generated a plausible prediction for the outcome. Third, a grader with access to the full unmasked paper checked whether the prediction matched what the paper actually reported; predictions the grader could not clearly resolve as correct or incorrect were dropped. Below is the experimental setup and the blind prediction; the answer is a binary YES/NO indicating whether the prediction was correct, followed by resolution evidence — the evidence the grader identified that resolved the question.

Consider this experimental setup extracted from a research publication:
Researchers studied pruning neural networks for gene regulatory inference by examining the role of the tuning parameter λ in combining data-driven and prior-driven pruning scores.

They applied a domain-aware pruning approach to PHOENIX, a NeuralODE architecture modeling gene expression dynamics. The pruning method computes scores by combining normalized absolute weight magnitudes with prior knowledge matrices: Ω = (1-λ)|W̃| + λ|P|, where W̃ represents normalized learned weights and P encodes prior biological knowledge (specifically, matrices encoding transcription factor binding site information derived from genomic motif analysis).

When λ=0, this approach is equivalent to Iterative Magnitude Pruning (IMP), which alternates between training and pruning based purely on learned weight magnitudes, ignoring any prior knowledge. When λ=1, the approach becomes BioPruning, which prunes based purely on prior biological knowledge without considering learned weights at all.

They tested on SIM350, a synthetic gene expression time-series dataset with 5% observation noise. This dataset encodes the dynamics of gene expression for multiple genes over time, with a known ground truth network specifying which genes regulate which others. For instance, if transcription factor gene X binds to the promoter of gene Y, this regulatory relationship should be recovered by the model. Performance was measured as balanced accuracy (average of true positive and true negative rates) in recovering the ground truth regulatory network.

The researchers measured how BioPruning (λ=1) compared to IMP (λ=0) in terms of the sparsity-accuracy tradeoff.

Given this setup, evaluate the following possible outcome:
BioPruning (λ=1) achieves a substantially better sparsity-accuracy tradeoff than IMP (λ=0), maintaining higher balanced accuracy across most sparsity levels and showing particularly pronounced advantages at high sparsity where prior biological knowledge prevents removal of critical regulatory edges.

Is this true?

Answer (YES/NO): NO